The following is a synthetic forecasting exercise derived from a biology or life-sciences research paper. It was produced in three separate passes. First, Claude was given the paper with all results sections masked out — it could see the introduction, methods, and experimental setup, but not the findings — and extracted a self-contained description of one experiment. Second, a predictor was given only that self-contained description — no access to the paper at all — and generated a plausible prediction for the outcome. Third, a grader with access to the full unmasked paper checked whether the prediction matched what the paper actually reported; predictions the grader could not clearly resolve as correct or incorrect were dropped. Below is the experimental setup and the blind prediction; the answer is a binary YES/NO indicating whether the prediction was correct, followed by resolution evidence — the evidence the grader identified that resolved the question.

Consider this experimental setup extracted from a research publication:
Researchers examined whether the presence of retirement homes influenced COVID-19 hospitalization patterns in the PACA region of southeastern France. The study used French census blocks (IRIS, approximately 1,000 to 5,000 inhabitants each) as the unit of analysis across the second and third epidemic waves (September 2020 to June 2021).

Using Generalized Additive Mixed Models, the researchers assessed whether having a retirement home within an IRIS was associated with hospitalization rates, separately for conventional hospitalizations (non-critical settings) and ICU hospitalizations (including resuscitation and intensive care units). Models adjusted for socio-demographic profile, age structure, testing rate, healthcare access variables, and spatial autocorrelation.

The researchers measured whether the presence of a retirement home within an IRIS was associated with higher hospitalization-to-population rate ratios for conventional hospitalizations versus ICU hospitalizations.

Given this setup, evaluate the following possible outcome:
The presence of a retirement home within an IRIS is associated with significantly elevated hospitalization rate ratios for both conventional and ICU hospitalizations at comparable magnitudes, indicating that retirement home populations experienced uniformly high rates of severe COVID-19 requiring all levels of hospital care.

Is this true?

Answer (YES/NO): NO